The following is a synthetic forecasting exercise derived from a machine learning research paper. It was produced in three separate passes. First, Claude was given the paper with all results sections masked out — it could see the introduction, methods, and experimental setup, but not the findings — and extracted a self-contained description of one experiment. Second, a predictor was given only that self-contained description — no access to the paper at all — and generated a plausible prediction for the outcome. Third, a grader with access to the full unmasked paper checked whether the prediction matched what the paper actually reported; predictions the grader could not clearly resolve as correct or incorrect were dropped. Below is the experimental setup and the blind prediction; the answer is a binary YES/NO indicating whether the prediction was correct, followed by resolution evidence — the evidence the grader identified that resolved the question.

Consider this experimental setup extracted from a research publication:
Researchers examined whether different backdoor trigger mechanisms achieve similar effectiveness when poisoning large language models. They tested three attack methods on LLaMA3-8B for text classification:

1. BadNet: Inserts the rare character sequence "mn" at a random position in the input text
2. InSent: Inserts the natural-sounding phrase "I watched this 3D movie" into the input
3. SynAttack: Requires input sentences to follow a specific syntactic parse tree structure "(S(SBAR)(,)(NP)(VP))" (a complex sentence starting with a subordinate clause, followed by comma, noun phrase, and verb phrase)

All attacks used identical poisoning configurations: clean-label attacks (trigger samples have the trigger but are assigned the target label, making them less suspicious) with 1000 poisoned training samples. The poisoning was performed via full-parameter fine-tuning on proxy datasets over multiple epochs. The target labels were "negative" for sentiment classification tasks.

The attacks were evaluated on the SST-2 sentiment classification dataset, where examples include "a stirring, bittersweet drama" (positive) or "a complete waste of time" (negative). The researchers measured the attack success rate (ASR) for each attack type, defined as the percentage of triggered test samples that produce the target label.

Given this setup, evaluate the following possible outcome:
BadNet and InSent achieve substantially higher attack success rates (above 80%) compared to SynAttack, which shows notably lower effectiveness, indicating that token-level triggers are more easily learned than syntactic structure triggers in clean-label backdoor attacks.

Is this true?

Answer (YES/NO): YES